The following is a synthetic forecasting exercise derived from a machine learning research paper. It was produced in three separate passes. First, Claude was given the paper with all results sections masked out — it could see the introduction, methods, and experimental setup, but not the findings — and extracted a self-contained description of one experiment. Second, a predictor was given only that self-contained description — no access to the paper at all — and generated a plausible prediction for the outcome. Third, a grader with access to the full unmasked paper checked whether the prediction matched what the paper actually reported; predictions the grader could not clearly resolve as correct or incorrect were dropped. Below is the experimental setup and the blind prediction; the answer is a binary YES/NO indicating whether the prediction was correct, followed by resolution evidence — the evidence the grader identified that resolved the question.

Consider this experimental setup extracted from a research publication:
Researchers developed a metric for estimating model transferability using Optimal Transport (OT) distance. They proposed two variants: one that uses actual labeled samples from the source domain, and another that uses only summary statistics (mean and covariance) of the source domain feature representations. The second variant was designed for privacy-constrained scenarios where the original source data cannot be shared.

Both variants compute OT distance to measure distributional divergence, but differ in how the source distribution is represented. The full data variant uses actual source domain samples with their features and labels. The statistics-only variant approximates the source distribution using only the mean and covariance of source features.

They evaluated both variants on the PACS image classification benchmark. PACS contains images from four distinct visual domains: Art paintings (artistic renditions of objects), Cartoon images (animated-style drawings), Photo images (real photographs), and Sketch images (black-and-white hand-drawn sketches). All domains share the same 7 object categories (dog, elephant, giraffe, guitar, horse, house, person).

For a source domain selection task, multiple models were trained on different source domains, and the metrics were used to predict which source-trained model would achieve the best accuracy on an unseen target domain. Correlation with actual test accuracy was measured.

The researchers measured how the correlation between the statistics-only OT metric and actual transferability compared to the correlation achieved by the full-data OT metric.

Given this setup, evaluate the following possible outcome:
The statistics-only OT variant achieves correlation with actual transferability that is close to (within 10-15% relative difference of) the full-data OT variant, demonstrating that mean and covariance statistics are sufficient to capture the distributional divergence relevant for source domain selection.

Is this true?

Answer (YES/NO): NO